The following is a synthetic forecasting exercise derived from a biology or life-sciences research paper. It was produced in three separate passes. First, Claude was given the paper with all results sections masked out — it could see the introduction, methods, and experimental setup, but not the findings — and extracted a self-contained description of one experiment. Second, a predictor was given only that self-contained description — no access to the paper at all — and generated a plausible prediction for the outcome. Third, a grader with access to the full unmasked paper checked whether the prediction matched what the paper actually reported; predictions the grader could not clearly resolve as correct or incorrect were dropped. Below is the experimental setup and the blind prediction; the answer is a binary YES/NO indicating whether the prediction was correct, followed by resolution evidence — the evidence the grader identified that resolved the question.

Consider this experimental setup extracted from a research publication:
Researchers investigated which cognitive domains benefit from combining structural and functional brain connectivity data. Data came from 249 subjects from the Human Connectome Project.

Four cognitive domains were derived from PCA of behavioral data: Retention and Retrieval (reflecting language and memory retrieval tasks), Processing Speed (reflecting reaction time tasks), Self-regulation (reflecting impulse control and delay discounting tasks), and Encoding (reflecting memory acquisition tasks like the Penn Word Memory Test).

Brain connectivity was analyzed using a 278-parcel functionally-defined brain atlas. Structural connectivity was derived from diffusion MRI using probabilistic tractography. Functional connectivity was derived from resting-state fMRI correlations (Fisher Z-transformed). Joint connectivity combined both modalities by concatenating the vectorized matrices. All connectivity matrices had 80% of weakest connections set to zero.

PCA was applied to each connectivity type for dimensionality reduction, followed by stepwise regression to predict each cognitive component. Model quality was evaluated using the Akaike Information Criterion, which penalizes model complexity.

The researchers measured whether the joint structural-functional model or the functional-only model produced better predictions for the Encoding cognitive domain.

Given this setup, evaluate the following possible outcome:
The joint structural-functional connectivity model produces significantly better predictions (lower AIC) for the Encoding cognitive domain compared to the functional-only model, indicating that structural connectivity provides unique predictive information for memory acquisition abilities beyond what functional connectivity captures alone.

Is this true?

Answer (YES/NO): NO